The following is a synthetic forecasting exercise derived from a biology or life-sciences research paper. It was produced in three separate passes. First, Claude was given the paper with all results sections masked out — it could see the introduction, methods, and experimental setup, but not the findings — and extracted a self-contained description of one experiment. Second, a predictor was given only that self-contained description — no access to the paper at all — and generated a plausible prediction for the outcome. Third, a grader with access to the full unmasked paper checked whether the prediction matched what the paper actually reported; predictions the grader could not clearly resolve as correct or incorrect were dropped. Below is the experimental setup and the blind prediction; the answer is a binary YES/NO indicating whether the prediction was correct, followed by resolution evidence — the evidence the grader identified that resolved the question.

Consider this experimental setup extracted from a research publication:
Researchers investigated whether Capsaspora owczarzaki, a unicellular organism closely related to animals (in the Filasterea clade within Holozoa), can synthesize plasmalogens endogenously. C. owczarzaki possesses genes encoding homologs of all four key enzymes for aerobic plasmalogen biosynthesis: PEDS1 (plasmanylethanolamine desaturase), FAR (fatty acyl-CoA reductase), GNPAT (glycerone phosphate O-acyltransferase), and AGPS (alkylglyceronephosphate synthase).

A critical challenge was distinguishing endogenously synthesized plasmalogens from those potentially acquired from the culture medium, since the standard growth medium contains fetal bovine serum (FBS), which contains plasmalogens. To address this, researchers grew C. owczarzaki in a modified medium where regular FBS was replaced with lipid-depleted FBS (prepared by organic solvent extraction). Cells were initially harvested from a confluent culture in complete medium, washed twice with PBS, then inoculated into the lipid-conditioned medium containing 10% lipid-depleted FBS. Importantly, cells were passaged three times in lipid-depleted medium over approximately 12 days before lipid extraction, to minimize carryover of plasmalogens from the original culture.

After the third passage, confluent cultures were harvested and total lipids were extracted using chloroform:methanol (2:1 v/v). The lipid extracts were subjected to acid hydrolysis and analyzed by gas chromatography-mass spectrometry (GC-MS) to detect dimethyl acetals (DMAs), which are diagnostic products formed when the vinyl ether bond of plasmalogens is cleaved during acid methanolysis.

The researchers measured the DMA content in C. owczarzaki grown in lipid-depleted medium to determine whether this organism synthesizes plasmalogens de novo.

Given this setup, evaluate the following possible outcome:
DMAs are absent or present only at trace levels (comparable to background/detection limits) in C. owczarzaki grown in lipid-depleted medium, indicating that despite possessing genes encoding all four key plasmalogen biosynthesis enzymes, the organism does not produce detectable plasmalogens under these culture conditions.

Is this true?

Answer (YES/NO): NO